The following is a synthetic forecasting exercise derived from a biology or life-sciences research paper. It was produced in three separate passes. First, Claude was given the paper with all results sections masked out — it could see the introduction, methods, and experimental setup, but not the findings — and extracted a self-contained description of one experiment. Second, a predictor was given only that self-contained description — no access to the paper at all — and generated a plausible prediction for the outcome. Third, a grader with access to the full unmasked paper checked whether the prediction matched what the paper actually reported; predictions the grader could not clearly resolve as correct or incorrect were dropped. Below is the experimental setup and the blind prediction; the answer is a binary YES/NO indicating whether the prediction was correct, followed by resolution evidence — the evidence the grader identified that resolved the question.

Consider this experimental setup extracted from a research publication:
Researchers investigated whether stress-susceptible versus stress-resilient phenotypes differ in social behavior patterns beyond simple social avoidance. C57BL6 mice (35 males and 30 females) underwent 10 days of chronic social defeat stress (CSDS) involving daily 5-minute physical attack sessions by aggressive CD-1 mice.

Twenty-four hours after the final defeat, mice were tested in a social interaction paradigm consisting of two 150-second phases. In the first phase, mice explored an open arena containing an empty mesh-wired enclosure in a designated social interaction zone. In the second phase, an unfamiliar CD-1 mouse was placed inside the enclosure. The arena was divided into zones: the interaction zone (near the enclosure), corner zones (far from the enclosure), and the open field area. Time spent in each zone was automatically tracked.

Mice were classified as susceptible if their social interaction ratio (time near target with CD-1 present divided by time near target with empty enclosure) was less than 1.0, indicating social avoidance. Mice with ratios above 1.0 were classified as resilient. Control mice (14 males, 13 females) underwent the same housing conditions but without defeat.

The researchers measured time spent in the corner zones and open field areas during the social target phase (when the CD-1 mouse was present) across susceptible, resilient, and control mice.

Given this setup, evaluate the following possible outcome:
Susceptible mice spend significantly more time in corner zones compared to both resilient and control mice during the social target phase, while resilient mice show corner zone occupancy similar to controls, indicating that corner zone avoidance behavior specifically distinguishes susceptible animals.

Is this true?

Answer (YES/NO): YES